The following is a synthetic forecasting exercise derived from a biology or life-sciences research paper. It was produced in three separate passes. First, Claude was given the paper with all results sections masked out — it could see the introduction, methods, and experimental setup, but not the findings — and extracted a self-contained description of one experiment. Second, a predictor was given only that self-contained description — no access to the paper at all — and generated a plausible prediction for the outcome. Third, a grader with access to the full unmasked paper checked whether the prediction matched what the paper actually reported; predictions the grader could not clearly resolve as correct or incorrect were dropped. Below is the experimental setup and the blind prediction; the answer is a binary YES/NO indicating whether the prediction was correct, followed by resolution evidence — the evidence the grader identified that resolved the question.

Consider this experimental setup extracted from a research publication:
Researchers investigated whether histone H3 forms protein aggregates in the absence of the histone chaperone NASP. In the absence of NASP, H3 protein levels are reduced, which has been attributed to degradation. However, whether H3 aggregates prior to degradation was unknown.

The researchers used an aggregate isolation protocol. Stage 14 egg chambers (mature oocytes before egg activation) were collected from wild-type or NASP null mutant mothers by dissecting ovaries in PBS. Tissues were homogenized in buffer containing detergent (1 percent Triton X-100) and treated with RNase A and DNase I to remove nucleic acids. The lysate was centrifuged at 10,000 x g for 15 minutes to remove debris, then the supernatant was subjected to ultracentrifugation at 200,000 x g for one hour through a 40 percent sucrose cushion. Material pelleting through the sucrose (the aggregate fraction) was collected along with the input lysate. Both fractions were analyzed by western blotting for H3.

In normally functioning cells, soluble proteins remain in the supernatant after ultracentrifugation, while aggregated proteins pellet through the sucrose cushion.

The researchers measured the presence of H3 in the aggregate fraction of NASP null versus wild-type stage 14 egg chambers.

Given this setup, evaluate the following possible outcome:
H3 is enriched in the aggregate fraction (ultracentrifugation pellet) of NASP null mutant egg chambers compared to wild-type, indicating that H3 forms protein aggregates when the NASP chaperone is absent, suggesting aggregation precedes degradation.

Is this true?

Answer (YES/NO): YES